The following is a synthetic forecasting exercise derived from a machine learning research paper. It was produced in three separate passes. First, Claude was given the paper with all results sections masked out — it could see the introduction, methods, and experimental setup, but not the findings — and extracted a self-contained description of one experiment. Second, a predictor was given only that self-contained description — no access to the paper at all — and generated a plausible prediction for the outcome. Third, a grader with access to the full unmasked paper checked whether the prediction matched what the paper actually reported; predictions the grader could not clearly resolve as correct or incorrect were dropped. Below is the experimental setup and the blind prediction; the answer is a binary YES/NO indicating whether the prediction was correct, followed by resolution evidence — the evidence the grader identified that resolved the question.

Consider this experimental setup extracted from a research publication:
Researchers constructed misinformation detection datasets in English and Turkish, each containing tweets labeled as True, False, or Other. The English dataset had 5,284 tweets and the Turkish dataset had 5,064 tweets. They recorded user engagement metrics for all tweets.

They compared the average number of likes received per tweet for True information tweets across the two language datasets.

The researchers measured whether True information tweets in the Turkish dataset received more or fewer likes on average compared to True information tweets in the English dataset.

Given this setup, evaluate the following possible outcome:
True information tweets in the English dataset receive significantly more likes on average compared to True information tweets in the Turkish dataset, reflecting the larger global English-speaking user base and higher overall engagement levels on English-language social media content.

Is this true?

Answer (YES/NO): NO